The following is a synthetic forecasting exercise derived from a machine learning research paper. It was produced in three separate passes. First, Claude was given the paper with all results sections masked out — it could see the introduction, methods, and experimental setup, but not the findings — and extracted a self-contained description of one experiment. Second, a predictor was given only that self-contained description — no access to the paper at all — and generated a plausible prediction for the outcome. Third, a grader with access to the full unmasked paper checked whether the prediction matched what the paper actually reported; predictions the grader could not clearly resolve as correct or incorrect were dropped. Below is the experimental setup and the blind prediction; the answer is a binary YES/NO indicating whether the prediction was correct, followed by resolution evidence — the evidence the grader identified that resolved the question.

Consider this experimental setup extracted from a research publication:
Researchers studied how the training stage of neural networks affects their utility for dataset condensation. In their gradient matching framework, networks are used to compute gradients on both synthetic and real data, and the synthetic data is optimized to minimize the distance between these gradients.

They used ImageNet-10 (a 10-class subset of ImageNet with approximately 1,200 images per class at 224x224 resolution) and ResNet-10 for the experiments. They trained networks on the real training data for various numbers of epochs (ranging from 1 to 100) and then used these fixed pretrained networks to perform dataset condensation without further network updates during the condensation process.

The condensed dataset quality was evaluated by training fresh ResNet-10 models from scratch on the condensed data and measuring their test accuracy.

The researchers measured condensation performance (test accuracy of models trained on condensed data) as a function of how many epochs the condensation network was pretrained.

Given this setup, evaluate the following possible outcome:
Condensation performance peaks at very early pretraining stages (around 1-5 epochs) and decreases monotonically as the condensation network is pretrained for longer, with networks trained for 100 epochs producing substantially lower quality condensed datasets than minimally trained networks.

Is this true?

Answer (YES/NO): NO